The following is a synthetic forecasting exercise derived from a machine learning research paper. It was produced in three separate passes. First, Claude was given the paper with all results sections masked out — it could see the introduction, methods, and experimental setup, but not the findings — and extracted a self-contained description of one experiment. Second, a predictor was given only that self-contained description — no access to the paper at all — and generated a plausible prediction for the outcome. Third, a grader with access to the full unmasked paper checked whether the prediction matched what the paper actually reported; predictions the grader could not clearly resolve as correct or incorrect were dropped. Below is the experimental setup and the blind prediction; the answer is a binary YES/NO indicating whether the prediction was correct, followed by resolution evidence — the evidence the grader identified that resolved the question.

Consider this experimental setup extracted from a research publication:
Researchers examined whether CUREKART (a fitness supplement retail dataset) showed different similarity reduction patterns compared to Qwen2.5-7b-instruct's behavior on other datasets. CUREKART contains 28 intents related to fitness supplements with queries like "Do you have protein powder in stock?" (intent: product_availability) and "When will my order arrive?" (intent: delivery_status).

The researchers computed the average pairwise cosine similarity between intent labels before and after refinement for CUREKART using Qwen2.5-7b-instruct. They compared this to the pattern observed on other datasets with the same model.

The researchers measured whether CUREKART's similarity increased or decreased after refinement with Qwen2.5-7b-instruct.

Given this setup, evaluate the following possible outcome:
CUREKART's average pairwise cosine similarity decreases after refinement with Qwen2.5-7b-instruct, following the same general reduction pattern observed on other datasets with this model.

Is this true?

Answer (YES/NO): NO